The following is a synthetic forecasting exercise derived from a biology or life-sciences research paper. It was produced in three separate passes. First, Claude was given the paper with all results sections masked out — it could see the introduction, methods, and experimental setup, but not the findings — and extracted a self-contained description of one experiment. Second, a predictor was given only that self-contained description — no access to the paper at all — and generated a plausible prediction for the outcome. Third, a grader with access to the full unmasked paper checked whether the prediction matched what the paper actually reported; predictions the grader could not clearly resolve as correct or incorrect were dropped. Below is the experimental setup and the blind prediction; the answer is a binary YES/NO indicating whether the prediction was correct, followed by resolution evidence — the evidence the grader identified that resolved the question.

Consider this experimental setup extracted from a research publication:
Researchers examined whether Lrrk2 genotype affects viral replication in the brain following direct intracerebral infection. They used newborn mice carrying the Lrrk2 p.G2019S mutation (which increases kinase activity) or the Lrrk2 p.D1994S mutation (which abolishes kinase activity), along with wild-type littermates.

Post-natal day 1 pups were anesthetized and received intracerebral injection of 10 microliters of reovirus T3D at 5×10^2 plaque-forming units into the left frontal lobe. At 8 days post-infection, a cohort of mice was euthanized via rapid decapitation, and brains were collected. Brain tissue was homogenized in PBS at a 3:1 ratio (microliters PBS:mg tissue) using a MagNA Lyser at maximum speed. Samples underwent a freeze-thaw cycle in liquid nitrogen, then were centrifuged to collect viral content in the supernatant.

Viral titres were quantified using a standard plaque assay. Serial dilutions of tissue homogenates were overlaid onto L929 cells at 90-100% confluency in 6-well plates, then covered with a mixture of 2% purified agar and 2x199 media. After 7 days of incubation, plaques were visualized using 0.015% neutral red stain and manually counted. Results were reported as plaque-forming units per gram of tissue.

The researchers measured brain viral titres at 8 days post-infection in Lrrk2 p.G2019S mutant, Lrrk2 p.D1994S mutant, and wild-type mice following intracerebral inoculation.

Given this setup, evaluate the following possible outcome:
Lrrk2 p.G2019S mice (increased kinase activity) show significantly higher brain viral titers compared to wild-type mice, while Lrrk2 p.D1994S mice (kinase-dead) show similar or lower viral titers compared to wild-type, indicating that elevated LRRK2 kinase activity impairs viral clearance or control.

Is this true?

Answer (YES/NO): NO